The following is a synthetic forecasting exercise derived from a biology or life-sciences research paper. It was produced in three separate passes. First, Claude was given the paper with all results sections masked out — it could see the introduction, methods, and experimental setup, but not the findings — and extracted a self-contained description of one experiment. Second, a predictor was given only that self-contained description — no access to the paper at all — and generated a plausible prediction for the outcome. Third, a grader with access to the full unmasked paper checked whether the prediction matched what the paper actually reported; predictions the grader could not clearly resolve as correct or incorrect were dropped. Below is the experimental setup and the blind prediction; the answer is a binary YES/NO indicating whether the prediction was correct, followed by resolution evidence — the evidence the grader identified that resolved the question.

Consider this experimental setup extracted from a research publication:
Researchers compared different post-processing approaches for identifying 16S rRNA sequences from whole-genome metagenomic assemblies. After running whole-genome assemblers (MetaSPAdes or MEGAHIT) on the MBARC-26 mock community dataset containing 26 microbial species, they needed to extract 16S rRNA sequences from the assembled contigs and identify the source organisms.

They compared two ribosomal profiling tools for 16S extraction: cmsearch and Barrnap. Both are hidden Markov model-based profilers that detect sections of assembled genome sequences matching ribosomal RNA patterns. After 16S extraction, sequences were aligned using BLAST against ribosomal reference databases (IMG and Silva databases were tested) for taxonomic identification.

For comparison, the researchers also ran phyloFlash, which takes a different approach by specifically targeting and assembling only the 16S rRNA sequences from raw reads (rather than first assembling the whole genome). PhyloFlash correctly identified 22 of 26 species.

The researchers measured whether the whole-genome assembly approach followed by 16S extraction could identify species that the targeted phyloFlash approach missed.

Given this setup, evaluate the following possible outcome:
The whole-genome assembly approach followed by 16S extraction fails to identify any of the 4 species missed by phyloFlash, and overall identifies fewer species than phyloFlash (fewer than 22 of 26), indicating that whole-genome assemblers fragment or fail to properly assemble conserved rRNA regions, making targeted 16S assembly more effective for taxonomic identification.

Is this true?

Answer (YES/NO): NO